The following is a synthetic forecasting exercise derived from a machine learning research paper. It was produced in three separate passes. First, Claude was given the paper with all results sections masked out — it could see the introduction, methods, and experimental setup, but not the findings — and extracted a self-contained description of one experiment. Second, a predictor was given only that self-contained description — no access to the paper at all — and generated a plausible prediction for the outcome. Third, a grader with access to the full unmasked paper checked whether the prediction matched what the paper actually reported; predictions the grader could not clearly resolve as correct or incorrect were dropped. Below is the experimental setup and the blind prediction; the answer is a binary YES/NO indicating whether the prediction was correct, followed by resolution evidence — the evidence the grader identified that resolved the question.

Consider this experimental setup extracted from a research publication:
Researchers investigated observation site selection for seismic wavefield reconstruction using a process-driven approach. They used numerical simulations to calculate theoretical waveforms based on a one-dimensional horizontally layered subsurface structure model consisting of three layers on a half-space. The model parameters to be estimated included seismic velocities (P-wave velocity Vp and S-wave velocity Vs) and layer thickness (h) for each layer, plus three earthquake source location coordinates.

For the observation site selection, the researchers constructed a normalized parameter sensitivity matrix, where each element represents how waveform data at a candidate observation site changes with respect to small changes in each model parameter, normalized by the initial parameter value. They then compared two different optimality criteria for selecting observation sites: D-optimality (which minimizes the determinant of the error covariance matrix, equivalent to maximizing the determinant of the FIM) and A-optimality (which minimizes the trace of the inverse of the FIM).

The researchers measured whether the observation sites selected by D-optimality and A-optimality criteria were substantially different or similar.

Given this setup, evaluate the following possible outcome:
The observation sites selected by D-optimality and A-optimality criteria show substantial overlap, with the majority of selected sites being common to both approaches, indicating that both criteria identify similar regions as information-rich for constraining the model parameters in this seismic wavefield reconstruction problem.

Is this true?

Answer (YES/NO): YES